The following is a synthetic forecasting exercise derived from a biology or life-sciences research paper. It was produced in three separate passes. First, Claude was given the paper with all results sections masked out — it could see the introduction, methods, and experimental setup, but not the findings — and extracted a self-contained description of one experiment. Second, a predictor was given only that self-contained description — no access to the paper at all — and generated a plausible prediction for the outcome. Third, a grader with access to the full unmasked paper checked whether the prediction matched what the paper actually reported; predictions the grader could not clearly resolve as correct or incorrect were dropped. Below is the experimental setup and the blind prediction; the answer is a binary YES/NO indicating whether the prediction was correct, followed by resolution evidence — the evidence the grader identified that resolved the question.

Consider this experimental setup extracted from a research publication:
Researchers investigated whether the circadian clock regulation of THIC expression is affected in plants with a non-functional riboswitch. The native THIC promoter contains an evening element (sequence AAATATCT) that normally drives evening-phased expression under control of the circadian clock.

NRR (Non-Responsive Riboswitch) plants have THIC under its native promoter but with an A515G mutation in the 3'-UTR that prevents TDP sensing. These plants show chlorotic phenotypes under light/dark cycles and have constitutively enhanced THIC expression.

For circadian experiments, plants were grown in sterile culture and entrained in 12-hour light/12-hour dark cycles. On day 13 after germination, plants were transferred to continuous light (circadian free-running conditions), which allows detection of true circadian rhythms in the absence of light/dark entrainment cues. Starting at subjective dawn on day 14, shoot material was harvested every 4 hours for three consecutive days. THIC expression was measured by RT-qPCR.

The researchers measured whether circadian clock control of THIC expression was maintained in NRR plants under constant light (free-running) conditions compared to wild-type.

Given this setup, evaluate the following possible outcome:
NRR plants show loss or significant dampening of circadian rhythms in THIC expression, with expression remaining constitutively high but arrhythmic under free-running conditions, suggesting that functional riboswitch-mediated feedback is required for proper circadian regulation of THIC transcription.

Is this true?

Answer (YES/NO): YES